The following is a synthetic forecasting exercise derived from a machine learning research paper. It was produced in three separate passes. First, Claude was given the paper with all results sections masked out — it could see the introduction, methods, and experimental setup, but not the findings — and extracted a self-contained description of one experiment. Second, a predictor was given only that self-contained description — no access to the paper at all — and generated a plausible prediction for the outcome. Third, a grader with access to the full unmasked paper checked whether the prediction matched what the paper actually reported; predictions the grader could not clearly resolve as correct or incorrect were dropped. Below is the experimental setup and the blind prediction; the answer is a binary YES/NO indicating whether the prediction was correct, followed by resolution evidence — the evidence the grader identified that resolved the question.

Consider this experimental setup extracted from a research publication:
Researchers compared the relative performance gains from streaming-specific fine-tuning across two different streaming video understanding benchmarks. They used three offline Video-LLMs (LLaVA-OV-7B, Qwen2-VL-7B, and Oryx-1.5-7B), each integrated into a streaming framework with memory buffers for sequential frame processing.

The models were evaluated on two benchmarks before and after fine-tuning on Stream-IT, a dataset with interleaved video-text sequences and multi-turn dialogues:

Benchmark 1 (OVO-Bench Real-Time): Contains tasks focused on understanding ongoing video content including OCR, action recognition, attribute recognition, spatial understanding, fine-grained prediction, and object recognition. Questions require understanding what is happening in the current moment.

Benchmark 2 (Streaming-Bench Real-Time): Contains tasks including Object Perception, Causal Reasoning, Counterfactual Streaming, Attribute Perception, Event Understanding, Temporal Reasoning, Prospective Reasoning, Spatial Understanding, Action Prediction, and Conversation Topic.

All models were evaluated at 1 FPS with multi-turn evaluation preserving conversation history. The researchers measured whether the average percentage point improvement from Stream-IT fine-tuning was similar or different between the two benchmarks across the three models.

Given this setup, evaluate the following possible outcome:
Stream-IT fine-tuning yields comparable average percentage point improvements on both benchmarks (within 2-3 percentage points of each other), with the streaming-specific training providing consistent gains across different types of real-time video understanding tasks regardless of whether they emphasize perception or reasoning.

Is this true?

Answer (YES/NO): NO